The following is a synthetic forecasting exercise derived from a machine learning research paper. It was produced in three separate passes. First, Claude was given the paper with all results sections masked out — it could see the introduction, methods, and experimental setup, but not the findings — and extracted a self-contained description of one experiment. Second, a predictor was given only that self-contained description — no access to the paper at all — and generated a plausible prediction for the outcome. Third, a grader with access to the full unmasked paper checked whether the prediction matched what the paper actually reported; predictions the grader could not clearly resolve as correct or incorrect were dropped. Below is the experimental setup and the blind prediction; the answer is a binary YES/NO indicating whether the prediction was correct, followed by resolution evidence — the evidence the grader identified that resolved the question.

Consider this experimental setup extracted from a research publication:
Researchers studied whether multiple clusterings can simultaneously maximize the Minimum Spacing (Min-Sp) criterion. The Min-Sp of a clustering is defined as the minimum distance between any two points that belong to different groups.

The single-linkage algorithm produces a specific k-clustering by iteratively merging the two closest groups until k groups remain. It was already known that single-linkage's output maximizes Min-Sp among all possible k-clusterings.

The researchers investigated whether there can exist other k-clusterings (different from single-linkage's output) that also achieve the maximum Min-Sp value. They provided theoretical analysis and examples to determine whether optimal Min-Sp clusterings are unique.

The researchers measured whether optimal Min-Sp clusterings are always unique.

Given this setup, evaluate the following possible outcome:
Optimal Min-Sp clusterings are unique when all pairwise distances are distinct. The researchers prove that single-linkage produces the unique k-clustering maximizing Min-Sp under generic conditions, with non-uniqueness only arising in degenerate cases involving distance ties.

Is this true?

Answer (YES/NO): NO